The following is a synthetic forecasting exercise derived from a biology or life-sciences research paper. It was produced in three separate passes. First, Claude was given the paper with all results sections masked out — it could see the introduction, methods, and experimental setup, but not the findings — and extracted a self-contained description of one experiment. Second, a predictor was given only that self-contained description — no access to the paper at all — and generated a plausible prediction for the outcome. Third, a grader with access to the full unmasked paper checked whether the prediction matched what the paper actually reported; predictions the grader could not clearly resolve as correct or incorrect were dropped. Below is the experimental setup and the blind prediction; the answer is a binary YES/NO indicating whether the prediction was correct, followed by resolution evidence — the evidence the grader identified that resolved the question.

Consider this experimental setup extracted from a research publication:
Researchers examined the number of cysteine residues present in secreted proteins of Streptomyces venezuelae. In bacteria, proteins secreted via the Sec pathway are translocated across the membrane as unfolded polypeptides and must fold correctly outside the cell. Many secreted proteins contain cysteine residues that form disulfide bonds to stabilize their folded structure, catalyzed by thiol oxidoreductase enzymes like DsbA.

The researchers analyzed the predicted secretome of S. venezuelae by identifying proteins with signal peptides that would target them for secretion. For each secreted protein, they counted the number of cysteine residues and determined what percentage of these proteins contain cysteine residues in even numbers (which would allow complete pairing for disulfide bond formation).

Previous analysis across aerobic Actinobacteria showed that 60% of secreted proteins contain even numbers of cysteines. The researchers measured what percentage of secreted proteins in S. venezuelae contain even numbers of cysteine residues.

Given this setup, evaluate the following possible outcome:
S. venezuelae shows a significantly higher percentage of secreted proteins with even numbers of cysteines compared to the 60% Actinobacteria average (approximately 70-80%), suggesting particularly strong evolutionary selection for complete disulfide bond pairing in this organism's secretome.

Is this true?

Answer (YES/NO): YES